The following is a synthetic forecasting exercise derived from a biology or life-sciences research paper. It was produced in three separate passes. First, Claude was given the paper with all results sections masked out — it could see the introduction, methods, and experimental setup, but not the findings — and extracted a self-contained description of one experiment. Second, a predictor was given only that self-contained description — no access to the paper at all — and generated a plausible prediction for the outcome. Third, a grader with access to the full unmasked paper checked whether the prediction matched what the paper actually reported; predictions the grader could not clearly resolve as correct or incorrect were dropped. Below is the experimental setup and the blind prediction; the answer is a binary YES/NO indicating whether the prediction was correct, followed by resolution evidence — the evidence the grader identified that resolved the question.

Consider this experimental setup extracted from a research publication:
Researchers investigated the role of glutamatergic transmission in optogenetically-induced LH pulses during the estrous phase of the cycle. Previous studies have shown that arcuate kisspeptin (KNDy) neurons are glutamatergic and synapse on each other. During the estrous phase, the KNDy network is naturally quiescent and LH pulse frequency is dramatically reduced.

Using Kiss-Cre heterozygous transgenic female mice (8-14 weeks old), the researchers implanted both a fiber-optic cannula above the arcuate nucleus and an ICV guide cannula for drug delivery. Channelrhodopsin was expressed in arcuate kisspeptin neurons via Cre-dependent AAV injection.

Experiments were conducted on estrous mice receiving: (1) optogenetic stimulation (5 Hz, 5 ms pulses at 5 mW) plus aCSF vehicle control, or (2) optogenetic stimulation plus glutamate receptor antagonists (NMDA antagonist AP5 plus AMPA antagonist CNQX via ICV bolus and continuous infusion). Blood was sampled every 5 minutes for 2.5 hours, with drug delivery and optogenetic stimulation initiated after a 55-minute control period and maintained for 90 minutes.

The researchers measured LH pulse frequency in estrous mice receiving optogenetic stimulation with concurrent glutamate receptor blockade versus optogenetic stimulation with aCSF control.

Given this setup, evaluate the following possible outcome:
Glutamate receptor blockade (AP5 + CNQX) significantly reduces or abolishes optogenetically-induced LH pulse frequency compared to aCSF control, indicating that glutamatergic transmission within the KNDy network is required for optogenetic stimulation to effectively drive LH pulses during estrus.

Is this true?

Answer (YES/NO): YES